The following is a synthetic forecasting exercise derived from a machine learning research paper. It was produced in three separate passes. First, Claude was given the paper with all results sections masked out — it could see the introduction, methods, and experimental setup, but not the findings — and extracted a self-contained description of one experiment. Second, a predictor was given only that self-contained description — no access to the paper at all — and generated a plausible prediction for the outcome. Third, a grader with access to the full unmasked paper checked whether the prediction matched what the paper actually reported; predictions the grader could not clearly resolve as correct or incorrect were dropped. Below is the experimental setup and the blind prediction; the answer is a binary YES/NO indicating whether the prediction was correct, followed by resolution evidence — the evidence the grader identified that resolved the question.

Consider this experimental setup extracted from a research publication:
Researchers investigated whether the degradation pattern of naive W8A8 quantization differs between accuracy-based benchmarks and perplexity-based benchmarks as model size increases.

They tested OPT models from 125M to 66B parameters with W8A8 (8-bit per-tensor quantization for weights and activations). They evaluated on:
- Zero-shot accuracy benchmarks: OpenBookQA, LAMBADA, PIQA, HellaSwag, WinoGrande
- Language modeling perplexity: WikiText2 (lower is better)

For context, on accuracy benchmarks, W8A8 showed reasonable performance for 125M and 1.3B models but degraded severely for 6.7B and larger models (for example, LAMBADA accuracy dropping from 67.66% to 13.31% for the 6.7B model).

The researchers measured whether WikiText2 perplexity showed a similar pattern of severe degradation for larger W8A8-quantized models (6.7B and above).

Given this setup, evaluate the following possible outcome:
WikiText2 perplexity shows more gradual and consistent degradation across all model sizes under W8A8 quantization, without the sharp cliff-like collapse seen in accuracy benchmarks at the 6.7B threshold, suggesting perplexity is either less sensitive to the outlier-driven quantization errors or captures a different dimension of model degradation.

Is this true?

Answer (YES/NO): NO